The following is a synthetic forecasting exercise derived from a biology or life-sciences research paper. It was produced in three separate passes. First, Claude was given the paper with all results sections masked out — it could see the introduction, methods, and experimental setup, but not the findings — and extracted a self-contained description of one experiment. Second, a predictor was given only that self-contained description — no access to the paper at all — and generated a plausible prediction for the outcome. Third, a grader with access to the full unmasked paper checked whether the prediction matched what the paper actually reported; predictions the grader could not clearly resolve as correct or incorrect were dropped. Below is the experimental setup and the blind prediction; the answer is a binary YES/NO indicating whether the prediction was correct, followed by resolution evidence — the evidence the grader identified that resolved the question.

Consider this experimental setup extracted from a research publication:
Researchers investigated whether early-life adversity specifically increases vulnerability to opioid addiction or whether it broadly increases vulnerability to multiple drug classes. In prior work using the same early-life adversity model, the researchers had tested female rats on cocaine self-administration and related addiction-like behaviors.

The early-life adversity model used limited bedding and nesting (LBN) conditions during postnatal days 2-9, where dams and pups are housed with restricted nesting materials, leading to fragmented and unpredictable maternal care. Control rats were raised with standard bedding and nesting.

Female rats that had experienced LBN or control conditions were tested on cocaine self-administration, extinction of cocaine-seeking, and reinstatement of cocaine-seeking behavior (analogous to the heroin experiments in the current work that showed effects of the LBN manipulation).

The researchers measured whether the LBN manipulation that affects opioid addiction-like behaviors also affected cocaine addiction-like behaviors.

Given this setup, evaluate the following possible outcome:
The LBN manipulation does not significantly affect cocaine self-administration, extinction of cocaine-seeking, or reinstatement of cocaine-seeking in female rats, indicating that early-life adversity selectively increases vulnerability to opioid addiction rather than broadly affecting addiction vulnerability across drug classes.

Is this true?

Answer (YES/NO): YES